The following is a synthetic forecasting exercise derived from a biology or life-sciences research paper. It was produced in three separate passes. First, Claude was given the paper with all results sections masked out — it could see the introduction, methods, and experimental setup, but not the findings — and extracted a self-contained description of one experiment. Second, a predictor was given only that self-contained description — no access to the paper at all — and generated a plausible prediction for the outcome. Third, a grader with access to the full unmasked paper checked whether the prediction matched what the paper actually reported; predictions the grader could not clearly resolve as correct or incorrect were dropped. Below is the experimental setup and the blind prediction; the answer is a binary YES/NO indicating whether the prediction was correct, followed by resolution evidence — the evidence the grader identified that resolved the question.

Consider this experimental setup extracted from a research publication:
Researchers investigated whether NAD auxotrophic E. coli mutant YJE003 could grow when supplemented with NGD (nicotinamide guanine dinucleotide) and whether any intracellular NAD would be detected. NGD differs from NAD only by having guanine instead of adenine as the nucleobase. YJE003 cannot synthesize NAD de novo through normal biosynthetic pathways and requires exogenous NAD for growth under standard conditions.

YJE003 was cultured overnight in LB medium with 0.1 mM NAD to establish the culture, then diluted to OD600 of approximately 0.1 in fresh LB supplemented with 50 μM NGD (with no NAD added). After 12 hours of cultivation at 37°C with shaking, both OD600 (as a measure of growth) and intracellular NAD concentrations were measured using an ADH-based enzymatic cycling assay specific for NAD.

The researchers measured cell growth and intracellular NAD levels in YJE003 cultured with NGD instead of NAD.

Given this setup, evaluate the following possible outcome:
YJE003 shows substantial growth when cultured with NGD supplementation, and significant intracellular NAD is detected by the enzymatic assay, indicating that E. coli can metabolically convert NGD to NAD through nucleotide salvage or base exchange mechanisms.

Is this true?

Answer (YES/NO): NO